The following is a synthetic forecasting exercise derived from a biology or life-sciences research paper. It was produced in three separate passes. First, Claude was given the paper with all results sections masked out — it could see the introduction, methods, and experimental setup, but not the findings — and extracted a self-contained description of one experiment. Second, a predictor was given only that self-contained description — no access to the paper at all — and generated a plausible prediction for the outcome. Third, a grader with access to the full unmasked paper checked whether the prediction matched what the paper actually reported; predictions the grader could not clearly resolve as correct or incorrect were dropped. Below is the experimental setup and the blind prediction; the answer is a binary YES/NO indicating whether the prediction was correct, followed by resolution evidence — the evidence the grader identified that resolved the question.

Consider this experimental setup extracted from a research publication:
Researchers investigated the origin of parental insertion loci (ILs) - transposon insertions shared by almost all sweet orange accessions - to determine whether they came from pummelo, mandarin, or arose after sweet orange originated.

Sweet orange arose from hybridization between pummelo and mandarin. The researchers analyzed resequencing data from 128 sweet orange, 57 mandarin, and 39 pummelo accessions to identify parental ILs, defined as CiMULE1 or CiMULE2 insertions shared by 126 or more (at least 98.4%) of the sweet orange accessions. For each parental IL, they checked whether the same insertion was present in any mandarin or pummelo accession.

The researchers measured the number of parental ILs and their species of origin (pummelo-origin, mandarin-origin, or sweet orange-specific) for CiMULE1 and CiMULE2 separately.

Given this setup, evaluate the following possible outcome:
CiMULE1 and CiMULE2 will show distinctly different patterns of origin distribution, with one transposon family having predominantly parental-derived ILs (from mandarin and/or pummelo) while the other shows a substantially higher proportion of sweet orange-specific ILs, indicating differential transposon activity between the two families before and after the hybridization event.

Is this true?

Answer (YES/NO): NO